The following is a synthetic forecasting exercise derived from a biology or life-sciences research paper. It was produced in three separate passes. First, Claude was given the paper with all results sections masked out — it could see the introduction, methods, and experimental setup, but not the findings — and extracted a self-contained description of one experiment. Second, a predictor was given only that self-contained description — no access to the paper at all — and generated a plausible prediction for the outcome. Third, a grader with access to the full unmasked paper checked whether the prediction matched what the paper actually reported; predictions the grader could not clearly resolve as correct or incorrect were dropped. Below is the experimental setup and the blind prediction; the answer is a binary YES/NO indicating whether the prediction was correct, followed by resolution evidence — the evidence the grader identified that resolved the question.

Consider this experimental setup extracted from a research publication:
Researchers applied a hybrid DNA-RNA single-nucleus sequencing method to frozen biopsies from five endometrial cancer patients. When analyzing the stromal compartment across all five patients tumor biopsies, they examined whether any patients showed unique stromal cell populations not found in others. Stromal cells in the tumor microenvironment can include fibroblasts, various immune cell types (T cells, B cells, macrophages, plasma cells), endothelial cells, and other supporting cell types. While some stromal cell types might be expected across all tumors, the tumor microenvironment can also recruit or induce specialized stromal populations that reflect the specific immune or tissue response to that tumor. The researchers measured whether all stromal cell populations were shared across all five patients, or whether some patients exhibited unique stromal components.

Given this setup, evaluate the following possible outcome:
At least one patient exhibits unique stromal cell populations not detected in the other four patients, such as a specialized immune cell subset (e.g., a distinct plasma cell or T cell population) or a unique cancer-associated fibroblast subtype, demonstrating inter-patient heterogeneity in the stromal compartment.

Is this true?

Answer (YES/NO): YES